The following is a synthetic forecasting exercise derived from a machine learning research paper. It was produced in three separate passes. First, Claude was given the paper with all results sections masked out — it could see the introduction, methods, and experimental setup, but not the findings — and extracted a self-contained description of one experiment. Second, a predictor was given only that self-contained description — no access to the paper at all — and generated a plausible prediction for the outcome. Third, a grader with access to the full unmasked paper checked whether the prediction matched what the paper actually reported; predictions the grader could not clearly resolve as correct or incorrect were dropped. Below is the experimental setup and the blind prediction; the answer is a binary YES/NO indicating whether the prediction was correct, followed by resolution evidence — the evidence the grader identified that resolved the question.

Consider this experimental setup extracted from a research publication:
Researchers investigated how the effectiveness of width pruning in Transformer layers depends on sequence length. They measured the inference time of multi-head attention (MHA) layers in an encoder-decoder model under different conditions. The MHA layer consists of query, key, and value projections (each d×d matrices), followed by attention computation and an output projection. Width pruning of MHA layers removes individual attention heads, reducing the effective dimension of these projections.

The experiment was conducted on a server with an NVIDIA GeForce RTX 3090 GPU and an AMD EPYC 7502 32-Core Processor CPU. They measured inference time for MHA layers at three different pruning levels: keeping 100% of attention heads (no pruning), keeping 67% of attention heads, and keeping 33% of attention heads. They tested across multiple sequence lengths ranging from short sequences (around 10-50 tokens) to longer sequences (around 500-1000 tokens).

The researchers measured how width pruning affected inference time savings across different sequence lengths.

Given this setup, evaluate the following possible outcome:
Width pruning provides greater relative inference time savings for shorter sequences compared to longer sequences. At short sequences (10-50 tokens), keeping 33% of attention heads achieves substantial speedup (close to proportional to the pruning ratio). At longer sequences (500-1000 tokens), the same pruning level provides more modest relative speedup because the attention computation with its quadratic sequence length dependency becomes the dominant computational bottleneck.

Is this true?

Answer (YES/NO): NO